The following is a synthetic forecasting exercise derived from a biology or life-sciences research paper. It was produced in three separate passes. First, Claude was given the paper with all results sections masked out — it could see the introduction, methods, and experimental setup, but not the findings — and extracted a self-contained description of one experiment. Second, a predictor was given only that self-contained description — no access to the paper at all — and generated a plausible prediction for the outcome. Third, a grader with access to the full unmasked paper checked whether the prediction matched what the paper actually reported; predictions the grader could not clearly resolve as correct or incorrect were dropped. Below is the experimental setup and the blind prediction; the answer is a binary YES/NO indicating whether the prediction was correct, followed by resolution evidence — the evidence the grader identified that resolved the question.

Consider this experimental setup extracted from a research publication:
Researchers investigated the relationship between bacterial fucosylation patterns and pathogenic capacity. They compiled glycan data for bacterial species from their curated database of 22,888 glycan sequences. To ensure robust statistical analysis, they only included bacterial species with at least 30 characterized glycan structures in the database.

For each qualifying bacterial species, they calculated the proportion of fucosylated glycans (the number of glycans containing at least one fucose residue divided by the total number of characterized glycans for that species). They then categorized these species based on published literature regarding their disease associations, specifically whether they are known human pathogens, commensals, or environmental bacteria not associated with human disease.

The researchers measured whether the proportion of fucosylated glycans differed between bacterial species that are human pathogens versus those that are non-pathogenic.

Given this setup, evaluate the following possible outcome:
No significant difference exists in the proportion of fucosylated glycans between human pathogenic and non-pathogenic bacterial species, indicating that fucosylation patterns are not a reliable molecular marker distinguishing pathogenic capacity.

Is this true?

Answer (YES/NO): NO